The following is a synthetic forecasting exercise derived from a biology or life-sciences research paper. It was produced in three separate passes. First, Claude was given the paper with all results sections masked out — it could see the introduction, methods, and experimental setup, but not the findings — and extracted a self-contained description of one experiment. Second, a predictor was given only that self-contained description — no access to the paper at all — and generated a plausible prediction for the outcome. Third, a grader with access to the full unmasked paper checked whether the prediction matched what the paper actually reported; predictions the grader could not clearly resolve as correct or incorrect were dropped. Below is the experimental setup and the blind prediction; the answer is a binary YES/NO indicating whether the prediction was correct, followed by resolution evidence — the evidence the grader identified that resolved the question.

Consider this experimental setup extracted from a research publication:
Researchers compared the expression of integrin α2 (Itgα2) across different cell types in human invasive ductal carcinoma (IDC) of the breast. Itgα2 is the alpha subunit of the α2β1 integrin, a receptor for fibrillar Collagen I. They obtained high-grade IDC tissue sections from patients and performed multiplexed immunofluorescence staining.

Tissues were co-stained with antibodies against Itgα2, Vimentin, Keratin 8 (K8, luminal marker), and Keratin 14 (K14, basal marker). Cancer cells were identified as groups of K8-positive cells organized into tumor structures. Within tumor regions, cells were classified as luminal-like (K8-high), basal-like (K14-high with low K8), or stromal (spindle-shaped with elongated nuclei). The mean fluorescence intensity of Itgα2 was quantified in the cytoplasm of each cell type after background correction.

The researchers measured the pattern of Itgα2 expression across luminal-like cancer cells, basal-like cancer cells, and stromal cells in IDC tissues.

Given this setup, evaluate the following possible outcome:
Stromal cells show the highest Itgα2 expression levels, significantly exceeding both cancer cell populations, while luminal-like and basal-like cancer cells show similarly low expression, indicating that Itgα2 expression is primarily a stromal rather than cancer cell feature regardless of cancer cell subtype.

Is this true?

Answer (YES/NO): NO